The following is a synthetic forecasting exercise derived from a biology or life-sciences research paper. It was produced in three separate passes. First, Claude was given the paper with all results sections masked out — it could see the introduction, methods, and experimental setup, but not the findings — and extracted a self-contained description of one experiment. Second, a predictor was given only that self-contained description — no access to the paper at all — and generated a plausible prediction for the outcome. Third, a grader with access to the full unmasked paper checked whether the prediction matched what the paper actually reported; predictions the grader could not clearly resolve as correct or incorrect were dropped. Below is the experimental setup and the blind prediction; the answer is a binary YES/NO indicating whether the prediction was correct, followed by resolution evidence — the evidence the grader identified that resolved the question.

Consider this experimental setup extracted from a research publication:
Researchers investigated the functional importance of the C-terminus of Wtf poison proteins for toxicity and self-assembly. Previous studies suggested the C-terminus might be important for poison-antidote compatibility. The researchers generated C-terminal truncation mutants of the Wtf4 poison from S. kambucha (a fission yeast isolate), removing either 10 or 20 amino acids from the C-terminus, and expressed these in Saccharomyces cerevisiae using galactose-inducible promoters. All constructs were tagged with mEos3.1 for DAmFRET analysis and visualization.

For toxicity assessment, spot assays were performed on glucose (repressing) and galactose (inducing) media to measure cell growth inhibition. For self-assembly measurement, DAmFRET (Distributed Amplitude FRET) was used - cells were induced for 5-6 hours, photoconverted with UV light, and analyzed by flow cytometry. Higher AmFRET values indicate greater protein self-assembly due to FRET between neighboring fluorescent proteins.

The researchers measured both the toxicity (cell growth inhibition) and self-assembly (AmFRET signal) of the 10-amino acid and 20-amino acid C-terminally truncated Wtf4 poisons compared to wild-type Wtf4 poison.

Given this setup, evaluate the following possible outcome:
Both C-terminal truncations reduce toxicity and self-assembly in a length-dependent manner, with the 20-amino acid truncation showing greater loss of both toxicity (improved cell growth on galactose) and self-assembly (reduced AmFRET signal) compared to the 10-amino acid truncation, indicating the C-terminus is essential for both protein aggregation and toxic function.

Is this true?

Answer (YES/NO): NO